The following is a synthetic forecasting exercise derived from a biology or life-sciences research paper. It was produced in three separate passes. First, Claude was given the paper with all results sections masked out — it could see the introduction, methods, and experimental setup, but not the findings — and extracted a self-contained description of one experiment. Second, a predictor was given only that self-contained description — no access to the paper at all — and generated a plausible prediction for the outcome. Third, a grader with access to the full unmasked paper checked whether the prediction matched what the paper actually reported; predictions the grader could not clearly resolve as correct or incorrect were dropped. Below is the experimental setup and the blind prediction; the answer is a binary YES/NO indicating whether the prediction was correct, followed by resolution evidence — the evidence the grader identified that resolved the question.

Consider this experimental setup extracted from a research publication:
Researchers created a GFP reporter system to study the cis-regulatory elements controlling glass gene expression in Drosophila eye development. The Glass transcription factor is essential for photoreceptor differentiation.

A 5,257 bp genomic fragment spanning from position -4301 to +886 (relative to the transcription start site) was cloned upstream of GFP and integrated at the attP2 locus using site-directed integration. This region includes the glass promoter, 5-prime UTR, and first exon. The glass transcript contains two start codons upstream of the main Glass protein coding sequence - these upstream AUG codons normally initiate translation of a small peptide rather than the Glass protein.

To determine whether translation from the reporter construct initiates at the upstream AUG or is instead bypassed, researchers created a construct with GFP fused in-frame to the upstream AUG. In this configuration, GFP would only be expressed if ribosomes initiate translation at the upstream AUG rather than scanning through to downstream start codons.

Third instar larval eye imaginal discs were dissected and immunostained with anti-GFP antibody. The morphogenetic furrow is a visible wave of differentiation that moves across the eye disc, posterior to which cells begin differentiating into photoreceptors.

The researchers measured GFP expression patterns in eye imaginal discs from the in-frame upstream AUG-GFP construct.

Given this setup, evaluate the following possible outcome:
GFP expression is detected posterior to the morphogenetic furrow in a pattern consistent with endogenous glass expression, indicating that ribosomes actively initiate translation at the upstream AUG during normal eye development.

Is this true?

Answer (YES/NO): YES